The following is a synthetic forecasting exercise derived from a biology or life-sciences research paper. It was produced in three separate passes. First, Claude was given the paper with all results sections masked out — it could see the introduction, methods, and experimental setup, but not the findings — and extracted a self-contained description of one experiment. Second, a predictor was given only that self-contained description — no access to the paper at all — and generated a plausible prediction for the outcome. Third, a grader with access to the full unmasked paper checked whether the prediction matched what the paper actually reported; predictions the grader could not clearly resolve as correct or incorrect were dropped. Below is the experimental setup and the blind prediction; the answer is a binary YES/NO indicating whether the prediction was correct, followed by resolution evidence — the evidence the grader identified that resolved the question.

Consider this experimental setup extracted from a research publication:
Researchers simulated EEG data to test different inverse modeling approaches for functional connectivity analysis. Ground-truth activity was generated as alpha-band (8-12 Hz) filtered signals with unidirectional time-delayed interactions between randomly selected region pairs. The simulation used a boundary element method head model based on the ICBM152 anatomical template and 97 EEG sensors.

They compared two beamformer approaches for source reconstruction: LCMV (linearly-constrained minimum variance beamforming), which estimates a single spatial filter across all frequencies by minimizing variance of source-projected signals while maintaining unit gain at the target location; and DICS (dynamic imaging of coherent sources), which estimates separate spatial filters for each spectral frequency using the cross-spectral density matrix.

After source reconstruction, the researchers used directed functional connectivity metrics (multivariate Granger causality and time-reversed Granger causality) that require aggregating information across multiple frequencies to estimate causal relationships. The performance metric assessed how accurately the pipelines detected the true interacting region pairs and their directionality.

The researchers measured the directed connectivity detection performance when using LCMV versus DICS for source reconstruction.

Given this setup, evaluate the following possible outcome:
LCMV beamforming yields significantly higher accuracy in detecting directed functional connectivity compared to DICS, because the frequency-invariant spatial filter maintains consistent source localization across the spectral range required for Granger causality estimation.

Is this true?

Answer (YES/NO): YES